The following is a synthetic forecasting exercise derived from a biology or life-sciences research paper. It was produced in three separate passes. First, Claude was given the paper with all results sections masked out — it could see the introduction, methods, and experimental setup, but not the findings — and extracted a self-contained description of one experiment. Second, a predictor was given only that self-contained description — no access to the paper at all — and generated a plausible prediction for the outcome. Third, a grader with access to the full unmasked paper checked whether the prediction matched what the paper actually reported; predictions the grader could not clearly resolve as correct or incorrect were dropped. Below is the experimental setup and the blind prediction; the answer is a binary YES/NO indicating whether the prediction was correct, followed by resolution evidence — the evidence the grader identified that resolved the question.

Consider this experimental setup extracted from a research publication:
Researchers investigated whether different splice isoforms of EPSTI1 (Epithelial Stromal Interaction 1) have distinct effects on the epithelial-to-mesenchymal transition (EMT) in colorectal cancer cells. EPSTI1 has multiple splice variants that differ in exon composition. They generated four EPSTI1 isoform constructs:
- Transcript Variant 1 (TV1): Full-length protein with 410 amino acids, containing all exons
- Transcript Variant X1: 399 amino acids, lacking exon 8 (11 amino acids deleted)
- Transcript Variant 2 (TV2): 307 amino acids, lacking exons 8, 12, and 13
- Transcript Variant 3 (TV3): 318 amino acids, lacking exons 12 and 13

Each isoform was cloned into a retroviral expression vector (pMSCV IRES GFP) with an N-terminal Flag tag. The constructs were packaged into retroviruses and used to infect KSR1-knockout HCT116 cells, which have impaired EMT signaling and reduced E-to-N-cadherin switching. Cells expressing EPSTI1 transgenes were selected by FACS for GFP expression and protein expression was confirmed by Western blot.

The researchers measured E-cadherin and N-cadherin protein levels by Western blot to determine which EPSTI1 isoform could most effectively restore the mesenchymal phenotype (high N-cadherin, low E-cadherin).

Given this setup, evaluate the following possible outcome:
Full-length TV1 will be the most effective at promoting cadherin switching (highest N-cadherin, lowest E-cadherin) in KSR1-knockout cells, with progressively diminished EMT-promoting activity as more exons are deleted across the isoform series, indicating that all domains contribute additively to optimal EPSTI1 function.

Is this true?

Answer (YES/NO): NO